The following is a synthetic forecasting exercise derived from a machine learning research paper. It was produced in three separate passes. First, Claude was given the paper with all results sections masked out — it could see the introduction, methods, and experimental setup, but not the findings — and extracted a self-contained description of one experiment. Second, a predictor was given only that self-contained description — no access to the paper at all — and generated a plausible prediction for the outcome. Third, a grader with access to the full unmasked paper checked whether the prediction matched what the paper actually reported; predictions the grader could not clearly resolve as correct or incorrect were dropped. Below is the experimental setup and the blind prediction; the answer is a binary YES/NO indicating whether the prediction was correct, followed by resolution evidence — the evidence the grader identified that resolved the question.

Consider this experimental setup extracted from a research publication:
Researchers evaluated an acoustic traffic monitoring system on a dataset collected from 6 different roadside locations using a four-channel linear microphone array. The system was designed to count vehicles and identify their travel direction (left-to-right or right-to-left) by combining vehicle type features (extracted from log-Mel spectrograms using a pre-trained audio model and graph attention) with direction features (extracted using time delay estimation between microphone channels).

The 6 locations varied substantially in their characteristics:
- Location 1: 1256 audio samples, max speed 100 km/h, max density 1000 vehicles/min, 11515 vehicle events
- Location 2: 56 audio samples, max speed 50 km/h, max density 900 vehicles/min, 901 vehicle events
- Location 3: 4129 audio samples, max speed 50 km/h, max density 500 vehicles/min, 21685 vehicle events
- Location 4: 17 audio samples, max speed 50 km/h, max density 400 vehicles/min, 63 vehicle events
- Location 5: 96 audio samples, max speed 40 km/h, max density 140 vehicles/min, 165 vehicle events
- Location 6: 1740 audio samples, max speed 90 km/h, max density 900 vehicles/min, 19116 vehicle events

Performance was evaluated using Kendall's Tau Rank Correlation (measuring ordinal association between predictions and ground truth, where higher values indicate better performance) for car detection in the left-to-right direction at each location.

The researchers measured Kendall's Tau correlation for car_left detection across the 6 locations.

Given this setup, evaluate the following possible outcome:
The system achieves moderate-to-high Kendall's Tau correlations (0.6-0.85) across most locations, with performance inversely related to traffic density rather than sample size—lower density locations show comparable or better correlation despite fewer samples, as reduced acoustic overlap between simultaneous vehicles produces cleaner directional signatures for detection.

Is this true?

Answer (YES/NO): NO